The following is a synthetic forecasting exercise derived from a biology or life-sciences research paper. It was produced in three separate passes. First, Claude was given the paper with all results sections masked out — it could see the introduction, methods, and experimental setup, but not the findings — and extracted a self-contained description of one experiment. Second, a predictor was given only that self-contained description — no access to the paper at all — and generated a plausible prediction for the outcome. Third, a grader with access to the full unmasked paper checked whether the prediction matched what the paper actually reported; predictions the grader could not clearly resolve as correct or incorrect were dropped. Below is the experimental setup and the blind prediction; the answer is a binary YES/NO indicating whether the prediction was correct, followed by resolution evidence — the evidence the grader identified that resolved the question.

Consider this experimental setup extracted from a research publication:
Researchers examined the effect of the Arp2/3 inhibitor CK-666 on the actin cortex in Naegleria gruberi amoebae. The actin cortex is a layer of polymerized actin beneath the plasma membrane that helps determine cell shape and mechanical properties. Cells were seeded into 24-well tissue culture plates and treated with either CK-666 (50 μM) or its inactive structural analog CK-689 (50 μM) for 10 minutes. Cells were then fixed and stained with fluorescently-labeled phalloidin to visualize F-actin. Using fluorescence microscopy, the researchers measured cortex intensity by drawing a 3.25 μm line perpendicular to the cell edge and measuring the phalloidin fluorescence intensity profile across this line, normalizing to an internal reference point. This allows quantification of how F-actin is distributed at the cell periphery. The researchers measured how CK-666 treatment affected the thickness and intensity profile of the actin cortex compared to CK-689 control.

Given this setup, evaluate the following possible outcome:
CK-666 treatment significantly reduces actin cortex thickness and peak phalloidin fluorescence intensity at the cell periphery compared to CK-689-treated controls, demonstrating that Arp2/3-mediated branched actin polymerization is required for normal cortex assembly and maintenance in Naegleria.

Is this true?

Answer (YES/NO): NO